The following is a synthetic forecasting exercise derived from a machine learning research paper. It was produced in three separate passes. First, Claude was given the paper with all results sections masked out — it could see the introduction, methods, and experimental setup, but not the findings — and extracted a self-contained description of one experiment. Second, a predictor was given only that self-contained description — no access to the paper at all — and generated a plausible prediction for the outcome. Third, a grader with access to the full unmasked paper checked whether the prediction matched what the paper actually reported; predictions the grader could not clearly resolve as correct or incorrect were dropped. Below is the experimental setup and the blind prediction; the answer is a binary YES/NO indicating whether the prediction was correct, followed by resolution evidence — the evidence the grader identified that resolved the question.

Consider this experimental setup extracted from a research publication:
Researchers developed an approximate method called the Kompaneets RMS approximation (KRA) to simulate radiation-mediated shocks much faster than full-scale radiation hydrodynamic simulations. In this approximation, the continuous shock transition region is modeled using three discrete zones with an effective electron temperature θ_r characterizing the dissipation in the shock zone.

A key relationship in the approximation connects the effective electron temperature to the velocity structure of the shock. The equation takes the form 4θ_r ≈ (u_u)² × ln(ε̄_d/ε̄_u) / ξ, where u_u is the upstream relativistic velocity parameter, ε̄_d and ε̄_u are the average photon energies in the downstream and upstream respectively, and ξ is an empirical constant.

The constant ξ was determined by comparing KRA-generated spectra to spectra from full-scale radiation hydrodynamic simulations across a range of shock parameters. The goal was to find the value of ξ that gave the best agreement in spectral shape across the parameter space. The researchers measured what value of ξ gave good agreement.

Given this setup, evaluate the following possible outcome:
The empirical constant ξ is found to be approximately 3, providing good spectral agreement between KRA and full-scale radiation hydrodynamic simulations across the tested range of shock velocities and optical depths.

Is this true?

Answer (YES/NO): NO